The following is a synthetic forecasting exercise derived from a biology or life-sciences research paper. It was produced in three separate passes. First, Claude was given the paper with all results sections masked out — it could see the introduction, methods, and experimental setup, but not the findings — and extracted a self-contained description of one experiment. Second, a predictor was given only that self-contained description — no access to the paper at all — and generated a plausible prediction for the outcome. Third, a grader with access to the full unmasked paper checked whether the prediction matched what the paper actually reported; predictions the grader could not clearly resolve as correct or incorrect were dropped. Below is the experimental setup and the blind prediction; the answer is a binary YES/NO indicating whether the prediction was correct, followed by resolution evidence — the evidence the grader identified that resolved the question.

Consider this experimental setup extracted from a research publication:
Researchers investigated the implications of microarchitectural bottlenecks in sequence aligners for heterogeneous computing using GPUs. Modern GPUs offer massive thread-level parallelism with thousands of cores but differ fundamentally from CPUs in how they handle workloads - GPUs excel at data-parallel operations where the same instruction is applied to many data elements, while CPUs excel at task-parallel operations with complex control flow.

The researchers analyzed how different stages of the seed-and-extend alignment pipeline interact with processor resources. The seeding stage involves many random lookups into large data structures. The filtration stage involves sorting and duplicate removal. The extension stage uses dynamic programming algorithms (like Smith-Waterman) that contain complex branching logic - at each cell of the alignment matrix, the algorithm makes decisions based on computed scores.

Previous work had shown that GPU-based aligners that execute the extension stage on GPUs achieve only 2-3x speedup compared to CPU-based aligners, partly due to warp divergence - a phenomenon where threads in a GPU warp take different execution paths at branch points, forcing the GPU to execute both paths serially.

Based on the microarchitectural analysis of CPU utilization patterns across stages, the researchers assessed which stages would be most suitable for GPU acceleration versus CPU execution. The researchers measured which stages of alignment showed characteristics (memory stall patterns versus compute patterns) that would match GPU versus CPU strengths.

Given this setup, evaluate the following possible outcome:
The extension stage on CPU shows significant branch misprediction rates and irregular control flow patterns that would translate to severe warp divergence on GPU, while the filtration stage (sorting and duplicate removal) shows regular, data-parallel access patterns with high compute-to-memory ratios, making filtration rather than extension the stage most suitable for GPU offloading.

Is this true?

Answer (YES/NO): NO